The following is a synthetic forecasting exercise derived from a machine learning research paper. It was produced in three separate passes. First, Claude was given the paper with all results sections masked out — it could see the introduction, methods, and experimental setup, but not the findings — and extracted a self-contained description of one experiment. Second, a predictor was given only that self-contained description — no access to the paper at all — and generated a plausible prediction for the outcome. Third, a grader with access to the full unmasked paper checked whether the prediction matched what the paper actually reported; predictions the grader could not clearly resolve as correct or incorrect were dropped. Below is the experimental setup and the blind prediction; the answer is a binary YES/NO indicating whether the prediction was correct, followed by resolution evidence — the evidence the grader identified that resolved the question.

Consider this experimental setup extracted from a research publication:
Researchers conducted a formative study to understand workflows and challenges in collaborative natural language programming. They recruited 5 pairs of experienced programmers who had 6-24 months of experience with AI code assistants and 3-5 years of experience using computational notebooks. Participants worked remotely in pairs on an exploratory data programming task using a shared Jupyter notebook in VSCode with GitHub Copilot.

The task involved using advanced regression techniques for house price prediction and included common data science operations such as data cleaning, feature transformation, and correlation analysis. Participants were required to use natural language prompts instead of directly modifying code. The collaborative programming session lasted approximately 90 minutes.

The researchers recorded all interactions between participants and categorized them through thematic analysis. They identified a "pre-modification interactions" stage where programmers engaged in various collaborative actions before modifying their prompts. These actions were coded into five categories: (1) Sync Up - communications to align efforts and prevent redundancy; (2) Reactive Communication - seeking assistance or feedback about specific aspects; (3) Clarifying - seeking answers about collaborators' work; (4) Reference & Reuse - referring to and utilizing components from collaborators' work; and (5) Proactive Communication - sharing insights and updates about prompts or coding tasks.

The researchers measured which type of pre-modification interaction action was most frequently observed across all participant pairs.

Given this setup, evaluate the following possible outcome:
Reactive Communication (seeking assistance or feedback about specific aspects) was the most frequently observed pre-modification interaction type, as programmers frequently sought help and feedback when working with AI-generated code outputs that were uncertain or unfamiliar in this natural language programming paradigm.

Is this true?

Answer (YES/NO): YES